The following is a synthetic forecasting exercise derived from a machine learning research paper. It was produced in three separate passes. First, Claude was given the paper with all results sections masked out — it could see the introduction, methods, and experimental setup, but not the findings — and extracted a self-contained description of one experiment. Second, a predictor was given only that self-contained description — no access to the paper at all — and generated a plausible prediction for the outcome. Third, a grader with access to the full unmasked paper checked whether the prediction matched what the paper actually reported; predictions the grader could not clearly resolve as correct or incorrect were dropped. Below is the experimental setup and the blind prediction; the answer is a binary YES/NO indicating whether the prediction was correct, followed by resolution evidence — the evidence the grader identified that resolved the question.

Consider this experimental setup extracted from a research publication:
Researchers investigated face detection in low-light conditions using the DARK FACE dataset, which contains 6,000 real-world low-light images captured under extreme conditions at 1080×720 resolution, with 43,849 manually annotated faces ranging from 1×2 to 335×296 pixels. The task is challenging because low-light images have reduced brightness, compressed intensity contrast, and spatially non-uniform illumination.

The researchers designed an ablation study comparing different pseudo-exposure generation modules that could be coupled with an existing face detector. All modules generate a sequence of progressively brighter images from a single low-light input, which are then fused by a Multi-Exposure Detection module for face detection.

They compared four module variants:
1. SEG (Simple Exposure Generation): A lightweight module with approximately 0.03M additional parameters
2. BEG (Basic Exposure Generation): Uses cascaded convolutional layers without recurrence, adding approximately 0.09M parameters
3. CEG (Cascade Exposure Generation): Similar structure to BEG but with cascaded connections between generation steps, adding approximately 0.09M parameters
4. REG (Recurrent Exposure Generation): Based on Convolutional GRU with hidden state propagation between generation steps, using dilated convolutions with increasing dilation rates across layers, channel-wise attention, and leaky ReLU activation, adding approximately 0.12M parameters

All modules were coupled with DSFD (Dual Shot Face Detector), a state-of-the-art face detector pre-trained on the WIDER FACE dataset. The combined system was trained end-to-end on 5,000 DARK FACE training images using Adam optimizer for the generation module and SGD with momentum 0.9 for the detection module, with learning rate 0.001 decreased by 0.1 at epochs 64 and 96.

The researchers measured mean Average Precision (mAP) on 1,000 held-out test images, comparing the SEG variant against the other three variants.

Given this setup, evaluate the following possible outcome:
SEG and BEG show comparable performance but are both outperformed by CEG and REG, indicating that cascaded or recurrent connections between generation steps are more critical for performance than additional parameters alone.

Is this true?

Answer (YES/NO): NO